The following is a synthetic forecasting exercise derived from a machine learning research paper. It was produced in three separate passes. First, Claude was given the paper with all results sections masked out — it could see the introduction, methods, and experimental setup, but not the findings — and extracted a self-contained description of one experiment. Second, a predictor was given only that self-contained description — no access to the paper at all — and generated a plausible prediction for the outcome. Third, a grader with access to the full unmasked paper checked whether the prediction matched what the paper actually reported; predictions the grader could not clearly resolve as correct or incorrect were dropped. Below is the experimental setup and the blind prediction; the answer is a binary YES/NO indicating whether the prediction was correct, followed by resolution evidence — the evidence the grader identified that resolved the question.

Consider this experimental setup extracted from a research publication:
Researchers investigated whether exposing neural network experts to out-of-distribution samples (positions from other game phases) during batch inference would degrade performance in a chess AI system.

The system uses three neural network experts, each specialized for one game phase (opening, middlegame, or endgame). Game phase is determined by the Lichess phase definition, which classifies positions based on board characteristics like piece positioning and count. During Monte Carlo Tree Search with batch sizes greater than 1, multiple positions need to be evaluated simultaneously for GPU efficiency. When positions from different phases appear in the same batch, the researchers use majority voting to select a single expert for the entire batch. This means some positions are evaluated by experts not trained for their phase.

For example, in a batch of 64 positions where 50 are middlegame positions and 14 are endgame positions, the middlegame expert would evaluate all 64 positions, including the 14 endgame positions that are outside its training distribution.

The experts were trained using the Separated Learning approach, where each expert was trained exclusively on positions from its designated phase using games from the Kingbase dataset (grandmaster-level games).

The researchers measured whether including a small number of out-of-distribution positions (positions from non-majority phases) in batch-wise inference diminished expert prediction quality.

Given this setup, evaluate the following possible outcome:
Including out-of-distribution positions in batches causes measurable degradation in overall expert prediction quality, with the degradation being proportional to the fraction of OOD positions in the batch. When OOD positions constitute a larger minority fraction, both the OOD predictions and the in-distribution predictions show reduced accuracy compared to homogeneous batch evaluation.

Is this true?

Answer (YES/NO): NO